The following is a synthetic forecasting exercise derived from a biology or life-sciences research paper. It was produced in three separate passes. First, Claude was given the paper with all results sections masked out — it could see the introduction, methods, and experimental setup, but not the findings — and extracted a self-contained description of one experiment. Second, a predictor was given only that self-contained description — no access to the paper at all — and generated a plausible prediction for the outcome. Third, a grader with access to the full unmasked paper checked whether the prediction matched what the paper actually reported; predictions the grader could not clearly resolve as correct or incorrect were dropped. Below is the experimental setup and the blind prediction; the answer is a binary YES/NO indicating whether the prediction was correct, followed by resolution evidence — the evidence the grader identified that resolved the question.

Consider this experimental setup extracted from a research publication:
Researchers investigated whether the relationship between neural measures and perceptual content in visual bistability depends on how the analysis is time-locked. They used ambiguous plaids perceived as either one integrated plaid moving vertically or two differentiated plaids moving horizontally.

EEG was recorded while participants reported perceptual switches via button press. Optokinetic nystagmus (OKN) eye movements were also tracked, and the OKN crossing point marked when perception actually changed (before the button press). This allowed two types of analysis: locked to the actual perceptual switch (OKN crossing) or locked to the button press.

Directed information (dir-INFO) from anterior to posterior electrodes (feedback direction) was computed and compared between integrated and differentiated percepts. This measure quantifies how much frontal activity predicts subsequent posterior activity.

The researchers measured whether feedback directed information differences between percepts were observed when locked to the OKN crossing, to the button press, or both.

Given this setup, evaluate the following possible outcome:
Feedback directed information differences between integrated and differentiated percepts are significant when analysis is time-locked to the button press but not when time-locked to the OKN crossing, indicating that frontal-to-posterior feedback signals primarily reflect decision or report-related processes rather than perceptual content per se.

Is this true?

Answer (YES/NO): NO